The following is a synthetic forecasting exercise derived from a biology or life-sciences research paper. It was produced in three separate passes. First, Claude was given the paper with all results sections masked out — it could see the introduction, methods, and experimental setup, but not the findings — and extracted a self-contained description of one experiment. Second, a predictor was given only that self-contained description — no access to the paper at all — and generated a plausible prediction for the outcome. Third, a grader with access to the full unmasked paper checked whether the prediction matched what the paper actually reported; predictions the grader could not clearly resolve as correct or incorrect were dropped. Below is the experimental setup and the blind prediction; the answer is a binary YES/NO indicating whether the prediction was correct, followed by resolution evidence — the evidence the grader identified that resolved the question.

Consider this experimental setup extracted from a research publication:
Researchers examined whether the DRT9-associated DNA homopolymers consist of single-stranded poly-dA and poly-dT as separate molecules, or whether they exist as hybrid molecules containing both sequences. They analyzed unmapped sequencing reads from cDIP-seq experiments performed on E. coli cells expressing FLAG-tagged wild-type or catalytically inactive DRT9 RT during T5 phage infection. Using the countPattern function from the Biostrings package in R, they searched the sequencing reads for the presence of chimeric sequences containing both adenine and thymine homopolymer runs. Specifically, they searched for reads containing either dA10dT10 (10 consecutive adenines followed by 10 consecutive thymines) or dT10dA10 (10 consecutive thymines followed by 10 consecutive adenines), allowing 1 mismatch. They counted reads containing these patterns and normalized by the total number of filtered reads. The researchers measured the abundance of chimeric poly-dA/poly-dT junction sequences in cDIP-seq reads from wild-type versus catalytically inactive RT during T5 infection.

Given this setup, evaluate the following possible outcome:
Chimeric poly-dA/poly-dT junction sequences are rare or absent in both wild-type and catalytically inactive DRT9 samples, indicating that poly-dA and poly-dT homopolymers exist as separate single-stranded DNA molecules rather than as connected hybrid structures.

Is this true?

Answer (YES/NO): NO